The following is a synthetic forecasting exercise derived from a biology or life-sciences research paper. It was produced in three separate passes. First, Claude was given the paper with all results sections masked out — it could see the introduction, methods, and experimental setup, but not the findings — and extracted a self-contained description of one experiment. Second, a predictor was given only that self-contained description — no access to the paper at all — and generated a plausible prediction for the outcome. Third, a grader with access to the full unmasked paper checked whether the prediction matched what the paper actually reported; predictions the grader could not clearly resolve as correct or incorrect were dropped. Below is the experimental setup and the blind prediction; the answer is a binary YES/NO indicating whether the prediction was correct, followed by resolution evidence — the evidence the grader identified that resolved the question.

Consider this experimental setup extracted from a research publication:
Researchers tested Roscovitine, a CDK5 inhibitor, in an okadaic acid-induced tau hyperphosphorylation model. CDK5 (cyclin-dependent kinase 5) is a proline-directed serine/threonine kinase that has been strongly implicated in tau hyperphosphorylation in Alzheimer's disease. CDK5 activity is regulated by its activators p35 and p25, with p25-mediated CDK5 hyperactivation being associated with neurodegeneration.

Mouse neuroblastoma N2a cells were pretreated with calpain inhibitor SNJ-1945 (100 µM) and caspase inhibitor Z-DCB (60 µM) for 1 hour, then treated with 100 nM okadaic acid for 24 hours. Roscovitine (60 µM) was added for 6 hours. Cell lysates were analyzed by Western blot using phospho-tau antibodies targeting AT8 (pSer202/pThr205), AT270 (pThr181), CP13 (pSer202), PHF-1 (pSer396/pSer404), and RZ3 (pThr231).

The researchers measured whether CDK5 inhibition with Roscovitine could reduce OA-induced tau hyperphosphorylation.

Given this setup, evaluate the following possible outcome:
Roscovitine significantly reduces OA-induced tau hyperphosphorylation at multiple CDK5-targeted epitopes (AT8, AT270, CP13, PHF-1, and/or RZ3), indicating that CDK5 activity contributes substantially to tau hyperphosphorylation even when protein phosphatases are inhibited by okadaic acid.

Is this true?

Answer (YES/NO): NO